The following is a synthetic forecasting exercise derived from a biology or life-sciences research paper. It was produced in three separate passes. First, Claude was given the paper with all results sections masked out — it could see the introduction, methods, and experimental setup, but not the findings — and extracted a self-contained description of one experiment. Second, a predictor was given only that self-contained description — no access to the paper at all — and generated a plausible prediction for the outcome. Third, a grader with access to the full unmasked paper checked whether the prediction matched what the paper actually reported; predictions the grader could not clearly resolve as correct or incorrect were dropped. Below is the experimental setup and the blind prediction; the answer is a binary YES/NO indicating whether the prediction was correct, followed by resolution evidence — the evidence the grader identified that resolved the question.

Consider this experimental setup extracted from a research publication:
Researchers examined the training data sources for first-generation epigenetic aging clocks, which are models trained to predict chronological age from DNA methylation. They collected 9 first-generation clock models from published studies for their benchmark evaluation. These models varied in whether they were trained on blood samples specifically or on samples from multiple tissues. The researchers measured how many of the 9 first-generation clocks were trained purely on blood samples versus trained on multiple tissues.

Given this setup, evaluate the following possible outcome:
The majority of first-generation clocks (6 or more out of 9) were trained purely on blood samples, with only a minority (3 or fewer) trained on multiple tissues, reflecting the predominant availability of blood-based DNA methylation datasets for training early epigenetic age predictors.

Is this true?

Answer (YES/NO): YES